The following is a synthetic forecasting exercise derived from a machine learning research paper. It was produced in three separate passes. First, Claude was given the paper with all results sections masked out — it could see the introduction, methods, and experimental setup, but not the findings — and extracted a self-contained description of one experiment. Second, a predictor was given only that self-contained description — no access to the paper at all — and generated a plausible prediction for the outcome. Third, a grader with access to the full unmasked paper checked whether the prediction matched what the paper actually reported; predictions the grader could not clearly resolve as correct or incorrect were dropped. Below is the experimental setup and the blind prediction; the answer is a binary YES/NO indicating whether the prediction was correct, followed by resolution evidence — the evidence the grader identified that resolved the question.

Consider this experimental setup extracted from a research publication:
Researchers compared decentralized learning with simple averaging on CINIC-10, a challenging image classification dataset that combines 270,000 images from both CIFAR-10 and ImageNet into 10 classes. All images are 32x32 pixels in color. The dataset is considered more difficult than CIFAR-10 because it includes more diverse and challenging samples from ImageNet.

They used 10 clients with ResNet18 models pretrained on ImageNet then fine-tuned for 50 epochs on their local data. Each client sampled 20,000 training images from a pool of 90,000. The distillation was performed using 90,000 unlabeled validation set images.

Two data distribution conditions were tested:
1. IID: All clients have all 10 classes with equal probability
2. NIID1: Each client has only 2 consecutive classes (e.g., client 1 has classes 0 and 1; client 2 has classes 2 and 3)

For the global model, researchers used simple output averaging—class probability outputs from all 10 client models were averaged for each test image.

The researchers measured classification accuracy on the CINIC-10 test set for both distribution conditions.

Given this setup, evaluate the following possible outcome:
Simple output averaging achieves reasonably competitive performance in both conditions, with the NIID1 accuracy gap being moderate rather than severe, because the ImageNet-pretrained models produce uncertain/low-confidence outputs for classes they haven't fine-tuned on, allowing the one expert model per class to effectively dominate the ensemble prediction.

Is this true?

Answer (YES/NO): NO